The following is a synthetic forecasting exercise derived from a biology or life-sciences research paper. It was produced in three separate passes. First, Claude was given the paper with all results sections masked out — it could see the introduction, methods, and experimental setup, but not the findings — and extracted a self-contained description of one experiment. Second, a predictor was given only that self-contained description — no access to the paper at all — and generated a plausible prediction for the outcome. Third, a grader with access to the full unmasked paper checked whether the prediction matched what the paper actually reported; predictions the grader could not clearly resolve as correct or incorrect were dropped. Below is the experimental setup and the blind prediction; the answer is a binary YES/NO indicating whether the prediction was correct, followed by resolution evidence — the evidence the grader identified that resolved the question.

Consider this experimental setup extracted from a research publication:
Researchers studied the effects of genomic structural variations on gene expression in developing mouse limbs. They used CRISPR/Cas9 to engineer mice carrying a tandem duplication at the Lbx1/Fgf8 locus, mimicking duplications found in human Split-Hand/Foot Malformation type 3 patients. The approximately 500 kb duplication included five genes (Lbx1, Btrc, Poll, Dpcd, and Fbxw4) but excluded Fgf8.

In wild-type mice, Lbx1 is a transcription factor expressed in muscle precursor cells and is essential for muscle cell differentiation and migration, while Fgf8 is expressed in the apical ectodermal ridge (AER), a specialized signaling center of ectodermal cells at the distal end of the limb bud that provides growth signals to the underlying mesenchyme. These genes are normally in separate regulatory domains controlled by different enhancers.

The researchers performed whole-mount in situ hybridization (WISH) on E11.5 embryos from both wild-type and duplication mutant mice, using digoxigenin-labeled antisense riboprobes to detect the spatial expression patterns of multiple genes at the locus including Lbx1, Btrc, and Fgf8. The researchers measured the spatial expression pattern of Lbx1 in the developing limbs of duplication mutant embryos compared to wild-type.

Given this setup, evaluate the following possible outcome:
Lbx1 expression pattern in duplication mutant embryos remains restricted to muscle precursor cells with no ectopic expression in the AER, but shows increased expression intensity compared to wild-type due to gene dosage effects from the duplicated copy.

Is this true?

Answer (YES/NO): NO